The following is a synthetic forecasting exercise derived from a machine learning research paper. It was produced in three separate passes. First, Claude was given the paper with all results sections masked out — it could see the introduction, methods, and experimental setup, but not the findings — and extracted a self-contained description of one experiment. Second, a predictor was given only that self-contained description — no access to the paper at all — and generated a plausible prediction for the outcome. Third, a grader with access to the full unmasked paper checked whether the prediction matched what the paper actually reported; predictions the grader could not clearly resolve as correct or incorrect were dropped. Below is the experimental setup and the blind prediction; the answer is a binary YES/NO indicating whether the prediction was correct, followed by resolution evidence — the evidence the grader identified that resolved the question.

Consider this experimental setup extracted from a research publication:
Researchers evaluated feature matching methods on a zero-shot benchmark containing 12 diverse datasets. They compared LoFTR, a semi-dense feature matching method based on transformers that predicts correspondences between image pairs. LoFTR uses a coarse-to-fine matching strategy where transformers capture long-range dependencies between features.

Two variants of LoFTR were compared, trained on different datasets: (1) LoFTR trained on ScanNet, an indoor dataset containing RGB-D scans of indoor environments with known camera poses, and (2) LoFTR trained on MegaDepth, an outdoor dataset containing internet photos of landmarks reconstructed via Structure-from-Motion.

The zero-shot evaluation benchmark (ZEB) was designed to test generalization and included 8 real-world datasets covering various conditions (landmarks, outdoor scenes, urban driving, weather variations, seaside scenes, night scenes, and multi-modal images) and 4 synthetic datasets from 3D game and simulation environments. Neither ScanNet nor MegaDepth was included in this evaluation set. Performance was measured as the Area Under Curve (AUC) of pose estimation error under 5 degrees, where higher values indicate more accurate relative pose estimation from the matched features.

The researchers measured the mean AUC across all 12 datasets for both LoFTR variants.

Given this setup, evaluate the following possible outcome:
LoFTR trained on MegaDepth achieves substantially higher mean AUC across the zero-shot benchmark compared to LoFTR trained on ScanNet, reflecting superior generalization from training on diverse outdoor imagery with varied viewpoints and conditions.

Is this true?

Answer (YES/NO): YES